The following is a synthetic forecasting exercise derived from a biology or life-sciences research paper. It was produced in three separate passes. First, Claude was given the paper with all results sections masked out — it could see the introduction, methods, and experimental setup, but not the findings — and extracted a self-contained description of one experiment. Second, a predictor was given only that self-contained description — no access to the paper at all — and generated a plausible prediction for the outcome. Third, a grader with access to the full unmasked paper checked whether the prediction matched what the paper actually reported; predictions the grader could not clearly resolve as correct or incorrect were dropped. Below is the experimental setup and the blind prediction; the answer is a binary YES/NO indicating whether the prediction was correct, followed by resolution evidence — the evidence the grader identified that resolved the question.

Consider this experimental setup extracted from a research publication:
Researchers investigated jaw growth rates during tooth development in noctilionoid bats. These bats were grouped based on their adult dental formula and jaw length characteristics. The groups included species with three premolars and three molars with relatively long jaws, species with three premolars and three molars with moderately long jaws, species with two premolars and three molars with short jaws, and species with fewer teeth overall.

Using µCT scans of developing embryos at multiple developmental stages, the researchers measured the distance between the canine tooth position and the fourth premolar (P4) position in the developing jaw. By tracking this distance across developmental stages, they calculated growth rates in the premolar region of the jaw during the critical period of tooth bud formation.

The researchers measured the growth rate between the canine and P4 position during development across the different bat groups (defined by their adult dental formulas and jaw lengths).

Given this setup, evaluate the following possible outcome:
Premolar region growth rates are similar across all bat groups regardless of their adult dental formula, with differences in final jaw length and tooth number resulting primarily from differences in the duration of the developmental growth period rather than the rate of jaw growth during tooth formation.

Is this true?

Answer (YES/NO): NO